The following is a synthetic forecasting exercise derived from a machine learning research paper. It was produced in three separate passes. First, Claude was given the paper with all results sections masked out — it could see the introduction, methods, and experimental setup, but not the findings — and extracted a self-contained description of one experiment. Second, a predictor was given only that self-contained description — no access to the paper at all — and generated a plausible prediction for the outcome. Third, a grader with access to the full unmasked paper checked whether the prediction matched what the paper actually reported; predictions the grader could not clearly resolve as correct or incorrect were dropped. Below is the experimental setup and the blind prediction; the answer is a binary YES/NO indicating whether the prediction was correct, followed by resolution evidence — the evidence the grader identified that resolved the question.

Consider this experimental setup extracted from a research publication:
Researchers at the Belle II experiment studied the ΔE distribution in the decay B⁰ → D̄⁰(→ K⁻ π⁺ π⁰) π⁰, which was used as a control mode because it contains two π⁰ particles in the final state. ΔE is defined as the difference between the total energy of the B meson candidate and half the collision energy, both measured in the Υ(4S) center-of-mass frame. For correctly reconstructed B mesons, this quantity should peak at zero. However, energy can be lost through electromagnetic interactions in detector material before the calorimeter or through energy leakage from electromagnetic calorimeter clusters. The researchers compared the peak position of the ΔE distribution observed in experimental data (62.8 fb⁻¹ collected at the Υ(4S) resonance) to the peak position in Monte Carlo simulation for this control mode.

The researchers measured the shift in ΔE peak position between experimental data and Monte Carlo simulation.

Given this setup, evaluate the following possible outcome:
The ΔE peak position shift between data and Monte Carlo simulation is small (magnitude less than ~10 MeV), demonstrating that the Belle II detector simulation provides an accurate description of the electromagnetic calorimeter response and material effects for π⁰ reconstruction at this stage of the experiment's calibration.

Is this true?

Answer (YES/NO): NO